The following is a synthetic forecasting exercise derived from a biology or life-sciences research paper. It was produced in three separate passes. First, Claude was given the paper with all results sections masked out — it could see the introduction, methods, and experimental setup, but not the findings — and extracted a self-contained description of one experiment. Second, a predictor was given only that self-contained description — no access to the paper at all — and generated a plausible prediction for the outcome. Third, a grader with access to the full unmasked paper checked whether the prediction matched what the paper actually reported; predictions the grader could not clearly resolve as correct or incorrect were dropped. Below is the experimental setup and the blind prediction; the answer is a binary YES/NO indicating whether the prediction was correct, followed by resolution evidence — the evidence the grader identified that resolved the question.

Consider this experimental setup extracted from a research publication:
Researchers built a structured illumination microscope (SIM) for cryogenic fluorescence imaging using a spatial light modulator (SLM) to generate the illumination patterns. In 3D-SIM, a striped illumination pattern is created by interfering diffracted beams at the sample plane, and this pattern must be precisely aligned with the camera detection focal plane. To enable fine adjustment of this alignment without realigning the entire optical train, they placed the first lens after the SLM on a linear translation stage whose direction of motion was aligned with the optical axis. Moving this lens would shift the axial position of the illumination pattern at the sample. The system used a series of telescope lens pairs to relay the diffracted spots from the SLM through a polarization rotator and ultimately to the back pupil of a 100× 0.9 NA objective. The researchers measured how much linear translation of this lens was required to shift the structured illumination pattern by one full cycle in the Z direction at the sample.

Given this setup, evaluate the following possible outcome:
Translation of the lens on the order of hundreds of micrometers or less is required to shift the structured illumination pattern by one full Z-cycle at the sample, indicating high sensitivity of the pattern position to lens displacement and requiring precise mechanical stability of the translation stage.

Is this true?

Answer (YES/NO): NO